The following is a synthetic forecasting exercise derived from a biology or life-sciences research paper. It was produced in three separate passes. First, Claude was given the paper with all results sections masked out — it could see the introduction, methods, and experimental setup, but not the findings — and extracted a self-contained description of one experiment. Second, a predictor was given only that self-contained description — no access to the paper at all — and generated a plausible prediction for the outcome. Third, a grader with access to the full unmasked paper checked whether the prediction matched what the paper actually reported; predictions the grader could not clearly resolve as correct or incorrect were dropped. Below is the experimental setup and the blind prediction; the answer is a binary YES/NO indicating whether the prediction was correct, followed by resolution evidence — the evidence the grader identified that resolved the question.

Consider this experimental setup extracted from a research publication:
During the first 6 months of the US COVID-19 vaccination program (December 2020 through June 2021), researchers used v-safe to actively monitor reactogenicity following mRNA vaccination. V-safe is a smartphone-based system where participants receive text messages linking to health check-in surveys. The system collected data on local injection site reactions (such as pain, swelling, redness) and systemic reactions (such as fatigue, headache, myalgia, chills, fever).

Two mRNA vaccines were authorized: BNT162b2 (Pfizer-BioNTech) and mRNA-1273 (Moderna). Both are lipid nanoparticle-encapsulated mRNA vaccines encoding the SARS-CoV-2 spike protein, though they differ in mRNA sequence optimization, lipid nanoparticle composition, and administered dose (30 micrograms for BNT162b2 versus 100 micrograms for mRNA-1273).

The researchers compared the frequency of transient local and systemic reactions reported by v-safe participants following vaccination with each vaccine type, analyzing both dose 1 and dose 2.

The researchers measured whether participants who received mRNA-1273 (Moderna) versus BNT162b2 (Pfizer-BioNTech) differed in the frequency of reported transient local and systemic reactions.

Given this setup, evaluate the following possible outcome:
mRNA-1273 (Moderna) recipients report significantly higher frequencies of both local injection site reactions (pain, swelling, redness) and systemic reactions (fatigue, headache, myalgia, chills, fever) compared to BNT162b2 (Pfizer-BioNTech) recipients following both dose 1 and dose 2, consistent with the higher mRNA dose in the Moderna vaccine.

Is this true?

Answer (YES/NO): YES